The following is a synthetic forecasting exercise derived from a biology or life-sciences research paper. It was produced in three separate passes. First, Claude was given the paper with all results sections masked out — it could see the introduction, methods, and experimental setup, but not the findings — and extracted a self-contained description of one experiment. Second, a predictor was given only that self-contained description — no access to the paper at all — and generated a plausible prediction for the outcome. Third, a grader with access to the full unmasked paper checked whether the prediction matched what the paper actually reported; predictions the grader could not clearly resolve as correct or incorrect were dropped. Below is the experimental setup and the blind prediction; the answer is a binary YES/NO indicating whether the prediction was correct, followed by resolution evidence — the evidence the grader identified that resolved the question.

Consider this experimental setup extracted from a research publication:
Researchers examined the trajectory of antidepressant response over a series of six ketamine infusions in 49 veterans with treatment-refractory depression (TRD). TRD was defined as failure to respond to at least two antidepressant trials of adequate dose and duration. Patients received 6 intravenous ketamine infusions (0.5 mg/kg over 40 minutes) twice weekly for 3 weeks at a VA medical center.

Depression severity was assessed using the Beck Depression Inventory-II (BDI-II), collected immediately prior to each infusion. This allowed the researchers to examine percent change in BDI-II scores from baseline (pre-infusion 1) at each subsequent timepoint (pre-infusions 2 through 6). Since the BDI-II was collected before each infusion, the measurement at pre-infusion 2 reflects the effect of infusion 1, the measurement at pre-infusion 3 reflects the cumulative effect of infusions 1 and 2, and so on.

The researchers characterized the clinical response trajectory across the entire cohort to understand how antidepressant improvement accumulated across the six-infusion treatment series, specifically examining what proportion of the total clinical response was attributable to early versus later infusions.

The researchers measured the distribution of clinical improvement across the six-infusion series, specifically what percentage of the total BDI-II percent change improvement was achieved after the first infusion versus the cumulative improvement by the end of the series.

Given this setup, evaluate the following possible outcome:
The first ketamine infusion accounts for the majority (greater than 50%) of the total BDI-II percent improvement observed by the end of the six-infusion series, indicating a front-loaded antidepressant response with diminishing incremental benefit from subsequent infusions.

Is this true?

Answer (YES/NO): NO